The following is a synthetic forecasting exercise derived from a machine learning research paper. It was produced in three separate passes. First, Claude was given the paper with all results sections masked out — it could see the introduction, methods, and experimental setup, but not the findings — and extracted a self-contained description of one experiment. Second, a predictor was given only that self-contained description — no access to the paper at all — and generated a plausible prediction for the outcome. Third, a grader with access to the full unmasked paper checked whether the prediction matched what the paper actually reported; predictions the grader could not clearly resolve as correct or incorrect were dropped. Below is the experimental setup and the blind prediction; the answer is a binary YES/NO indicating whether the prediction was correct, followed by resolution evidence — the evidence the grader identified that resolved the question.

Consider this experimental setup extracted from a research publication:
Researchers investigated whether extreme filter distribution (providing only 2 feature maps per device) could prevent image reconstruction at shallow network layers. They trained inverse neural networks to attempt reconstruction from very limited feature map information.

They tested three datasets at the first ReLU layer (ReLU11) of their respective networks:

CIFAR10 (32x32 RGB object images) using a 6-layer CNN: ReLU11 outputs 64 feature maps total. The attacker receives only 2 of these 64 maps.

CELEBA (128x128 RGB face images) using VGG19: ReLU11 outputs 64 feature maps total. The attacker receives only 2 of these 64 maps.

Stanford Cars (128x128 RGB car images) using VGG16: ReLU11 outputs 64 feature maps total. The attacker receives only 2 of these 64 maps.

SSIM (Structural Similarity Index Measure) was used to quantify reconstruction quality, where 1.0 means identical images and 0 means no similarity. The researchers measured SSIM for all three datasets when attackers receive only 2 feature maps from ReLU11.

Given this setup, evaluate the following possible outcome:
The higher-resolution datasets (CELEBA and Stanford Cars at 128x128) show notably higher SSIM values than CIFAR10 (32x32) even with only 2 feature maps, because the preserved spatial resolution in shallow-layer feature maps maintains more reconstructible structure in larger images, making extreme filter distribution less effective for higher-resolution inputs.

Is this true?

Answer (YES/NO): NO